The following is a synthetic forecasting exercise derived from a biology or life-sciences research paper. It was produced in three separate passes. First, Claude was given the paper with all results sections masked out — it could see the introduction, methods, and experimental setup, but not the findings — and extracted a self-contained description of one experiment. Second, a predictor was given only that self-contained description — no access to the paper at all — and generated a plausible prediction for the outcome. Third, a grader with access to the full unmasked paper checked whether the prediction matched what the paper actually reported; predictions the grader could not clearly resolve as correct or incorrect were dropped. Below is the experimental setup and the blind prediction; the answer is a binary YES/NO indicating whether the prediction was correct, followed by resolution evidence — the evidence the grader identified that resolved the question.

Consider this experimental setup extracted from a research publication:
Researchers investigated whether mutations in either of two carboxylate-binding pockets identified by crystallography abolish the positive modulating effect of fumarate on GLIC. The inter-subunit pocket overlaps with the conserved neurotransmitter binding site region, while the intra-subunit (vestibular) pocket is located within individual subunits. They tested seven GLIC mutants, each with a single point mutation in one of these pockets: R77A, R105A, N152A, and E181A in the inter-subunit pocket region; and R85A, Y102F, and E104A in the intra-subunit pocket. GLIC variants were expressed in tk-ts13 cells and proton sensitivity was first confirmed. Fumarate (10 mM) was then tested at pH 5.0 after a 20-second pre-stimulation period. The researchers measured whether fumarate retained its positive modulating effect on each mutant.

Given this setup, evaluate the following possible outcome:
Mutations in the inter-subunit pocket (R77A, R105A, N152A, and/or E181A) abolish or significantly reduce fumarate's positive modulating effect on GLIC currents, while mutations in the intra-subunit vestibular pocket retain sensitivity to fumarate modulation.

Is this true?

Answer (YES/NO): NO